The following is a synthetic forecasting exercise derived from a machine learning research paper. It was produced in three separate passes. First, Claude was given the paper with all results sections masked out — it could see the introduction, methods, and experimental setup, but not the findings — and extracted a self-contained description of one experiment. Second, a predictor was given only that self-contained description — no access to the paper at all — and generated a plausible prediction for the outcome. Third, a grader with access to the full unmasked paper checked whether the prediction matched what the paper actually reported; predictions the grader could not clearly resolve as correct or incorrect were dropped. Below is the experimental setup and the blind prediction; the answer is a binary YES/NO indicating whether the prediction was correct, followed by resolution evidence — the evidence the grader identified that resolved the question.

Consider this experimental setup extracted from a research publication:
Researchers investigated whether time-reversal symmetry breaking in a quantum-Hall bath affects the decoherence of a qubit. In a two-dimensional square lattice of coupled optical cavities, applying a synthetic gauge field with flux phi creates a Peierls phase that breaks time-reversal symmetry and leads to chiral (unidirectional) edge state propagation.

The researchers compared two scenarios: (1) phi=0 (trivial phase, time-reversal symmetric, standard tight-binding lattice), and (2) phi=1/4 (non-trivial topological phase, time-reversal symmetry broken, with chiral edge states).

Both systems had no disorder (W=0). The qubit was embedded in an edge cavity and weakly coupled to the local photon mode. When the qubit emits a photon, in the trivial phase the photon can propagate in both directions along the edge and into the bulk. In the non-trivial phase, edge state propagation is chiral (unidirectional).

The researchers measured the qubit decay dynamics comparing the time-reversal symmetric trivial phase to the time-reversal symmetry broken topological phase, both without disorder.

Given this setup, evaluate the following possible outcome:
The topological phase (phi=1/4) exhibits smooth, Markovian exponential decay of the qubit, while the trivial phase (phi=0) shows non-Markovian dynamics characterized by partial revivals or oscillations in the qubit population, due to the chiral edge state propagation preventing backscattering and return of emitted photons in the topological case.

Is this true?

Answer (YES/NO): NO